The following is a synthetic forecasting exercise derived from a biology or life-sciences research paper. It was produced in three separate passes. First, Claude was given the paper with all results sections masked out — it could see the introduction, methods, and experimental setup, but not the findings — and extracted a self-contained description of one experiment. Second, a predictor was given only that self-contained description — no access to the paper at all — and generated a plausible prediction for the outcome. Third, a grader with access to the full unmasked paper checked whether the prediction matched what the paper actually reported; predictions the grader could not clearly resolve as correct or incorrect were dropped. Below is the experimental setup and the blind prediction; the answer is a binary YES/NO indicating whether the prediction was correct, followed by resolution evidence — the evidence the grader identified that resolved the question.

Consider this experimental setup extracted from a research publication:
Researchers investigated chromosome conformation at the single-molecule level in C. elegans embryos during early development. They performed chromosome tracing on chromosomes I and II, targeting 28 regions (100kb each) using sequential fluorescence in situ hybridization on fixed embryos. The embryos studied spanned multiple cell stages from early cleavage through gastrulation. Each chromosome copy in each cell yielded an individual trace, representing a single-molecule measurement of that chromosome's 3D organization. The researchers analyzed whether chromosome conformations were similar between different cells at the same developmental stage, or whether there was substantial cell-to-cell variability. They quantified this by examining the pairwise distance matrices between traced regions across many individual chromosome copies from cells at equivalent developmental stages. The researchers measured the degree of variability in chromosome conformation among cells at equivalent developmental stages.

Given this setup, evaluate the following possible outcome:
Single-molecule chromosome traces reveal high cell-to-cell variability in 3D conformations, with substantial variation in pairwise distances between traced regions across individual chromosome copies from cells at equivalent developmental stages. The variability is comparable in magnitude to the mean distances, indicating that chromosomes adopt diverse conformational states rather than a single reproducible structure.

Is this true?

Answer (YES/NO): YES